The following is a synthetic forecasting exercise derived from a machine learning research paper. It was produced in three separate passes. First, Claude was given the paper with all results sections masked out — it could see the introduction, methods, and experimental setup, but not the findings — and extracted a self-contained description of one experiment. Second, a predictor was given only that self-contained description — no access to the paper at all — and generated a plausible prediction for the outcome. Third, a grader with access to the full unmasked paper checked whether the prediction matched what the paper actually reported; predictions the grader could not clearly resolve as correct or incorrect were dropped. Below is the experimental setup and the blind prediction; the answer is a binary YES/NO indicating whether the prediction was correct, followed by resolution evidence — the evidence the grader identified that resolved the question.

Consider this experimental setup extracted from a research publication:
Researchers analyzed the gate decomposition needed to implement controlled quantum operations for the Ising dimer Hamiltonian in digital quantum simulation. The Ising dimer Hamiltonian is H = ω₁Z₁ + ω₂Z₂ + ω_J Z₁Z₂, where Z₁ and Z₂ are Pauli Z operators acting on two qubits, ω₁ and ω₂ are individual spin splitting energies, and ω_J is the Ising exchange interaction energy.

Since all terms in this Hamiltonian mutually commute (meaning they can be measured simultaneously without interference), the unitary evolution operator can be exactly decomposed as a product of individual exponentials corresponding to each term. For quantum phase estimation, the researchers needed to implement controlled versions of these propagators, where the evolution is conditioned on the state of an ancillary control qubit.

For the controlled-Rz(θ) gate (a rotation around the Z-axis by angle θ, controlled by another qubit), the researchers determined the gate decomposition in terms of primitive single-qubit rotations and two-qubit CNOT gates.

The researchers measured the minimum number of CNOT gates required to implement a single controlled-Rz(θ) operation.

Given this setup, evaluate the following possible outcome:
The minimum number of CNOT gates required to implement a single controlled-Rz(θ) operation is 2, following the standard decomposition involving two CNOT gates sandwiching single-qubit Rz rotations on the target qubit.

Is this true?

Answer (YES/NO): YES